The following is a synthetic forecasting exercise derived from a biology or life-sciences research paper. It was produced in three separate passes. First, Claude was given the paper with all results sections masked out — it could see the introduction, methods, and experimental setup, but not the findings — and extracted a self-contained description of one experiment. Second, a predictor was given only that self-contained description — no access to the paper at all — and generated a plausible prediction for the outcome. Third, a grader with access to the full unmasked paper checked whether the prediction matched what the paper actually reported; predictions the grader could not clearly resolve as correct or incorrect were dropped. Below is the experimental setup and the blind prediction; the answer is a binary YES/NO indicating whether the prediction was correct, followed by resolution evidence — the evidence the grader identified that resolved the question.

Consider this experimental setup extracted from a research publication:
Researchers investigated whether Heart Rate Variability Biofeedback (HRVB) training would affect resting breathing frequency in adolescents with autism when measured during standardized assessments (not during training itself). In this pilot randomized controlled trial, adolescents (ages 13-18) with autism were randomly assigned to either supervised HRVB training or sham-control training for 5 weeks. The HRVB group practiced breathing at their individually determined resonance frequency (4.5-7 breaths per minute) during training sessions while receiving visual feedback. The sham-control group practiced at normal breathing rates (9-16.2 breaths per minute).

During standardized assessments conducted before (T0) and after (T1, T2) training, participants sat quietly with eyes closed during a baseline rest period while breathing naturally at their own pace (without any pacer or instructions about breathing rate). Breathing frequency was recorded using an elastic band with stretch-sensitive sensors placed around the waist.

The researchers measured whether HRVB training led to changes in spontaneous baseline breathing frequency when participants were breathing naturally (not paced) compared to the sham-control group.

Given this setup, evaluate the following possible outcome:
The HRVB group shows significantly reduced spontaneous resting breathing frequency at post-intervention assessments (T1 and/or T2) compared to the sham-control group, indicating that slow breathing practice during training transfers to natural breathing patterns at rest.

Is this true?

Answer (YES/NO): NO